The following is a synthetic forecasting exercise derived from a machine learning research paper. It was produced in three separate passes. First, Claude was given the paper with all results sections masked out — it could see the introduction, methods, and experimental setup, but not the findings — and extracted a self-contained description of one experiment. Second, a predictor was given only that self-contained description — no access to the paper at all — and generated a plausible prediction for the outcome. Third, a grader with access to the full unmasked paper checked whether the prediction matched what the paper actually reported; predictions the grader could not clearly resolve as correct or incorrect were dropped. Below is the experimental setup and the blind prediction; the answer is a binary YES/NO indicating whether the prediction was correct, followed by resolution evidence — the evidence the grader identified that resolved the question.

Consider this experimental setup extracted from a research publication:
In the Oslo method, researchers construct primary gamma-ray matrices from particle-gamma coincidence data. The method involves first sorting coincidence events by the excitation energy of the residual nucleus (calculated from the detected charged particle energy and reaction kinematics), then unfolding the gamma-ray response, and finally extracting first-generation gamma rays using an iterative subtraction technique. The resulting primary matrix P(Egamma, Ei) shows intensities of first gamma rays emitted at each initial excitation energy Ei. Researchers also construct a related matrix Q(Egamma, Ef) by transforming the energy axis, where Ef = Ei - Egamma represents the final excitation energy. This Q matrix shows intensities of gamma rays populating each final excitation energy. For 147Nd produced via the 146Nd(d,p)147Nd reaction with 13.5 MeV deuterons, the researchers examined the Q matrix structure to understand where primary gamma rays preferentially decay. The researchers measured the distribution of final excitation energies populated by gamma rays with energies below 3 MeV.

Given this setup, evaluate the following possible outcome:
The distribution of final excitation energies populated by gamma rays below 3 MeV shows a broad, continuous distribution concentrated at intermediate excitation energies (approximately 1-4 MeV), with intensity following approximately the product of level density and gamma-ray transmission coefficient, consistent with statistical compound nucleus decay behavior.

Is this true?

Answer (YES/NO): NO